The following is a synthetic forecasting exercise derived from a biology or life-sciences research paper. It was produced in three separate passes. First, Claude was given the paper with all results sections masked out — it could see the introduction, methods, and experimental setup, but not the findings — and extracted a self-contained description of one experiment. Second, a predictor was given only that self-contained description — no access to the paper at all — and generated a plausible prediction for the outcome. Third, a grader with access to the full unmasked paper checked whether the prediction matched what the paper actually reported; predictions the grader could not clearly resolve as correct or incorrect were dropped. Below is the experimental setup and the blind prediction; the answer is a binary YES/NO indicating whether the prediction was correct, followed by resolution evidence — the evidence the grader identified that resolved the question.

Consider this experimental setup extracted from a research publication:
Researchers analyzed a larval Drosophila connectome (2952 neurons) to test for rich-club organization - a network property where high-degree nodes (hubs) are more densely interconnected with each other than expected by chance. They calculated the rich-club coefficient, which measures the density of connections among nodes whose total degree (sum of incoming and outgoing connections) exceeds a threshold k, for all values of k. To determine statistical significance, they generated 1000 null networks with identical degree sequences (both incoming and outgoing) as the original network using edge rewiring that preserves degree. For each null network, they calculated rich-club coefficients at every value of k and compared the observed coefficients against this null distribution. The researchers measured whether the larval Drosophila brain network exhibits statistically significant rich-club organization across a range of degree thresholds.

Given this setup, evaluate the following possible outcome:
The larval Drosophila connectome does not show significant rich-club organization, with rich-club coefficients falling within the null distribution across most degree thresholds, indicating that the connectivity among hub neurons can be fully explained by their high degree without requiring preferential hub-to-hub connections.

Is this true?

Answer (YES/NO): NO